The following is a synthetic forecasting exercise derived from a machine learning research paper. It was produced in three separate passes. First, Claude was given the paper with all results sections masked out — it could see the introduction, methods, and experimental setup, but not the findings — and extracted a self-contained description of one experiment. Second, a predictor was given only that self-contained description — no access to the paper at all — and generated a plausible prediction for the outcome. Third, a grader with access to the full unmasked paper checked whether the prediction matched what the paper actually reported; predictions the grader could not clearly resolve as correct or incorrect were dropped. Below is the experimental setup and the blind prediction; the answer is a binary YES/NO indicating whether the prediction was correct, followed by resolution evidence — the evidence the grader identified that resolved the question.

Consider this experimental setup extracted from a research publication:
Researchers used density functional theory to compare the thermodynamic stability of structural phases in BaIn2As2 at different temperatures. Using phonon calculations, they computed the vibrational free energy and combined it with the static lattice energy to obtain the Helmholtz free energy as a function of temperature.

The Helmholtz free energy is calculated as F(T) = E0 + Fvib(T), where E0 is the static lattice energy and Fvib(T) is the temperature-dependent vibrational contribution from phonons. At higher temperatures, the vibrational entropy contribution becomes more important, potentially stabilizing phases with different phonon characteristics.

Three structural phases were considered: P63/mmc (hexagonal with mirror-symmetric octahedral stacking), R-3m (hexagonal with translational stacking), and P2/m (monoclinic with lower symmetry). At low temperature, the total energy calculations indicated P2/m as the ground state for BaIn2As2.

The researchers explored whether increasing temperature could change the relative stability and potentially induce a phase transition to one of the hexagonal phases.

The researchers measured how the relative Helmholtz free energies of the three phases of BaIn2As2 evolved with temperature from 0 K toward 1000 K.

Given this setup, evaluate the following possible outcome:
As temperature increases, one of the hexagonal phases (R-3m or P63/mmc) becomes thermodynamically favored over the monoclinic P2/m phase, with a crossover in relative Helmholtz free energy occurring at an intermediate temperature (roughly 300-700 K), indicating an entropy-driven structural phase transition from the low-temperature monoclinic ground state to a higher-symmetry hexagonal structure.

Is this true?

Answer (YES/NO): NO